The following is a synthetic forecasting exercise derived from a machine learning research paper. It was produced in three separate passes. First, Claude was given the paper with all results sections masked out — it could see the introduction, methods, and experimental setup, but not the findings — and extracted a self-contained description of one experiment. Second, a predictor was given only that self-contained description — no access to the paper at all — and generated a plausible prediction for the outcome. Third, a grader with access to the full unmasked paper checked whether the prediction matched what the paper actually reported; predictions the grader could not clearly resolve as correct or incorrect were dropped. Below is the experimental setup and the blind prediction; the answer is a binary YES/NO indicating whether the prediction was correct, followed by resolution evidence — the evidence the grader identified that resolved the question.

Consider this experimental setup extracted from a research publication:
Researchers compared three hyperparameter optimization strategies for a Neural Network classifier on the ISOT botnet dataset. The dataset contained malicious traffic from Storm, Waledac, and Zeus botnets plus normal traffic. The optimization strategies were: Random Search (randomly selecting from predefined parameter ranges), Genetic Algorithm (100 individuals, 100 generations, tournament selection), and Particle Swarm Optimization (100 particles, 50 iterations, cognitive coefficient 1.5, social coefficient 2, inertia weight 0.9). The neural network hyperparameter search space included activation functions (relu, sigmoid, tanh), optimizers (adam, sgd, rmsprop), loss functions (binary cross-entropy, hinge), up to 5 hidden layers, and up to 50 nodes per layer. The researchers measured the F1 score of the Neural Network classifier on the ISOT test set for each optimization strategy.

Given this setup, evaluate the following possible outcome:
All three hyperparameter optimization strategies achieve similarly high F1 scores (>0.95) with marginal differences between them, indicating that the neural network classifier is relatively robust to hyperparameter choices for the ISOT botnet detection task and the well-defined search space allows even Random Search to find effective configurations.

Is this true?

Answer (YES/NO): NO